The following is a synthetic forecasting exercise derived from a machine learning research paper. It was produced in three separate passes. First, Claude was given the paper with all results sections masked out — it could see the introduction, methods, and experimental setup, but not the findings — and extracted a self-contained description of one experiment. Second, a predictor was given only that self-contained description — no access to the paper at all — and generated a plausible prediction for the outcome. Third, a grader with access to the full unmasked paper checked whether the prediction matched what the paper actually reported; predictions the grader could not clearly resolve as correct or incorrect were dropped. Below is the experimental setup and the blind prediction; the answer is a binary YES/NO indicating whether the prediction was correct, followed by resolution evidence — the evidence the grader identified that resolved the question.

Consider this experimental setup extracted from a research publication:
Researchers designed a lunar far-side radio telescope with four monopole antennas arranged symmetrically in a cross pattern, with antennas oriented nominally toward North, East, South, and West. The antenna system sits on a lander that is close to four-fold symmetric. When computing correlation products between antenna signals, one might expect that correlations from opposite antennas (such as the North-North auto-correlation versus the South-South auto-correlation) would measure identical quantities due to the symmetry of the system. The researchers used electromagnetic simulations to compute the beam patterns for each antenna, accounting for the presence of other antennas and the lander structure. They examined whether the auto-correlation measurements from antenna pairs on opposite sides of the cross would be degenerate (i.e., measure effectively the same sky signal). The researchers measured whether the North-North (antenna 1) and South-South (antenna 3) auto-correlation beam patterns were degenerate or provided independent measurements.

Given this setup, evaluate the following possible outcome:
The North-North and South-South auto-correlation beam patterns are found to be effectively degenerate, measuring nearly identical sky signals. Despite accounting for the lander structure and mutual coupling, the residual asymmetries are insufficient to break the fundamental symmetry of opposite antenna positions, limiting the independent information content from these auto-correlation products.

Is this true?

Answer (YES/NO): NO